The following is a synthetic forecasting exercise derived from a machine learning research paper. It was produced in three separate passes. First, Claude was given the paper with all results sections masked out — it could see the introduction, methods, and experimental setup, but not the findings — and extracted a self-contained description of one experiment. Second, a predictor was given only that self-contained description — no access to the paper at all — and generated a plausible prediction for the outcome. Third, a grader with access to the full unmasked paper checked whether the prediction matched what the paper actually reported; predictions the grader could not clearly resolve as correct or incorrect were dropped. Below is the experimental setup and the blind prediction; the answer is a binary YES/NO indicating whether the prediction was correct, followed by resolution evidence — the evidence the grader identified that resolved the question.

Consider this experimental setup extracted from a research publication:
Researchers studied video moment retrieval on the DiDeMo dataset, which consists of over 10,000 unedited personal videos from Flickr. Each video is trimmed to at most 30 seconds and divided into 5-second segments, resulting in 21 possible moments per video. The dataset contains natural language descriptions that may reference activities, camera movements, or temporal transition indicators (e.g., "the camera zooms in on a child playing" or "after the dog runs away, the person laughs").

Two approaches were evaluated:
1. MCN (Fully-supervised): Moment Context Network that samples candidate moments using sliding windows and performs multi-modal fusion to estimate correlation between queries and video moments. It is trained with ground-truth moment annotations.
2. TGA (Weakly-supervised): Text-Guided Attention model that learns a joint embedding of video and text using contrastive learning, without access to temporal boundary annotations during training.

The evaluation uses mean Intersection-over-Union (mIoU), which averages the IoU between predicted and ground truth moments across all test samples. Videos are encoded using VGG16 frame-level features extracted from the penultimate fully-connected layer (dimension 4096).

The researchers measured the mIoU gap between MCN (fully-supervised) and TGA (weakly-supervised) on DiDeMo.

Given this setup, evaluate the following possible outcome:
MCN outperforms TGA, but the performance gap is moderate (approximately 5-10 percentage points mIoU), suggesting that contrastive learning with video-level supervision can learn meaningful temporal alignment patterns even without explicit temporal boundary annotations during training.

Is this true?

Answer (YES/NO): NO